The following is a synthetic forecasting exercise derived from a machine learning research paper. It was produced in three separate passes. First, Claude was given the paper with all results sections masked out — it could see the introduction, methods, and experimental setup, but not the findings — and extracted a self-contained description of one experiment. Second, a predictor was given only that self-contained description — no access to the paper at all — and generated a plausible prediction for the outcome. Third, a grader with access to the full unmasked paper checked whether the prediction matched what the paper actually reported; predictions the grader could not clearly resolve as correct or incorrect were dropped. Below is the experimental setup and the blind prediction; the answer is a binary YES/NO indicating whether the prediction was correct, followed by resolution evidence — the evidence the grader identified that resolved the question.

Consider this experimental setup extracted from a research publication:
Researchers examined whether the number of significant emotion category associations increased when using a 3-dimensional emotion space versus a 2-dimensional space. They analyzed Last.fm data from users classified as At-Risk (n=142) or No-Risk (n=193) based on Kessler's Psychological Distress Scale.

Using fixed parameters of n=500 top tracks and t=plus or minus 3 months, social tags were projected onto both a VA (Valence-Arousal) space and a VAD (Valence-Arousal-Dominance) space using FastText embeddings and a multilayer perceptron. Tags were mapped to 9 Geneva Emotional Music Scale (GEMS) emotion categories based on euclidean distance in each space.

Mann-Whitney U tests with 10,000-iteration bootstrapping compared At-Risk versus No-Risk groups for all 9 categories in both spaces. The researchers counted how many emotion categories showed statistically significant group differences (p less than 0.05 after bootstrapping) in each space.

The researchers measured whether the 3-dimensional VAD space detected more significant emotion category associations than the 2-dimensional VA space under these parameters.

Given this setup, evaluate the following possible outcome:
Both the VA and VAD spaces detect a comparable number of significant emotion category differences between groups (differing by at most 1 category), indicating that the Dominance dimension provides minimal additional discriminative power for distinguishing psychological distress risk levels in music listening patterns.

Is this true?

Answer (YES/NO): YES